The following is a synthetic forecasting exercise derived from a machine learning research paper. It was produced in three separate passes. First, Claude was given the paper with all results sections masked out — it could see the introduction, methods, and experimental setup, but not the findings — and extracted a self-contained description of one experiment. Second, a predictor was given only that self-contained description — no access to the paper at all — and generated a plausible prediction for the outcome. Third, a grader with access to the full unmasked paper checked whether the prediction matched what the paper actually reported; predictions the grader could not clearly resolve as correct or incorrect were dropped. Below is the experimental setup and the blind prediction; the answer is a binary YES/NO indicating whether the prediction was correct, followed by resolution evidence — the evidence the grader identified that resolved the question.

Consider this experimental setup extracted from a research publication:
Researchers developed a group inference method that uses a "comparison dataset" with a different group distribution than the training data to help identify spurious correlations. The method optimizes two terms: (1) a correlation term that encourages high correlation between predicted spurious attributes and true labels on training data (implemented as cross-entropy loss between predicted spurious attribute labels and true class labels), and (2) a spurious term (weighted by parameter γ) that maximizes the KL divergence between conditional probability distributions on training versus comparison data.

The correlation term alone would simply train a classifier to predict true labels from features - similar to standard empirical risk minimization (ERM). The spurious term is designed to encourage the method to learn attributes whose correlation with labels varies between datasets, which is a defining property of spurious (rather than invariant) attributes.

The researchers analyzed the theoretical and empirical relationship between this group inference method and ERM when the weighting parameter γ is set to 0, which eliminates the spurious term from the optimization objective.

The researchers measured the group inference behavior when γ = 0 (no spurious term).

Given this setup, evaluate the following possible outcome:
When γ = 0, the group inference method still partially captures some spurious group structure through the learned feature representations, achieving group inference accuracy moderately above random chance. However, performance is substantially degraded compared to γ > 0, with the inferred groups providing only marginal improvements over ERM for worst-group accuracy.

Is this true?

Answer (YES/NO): NO